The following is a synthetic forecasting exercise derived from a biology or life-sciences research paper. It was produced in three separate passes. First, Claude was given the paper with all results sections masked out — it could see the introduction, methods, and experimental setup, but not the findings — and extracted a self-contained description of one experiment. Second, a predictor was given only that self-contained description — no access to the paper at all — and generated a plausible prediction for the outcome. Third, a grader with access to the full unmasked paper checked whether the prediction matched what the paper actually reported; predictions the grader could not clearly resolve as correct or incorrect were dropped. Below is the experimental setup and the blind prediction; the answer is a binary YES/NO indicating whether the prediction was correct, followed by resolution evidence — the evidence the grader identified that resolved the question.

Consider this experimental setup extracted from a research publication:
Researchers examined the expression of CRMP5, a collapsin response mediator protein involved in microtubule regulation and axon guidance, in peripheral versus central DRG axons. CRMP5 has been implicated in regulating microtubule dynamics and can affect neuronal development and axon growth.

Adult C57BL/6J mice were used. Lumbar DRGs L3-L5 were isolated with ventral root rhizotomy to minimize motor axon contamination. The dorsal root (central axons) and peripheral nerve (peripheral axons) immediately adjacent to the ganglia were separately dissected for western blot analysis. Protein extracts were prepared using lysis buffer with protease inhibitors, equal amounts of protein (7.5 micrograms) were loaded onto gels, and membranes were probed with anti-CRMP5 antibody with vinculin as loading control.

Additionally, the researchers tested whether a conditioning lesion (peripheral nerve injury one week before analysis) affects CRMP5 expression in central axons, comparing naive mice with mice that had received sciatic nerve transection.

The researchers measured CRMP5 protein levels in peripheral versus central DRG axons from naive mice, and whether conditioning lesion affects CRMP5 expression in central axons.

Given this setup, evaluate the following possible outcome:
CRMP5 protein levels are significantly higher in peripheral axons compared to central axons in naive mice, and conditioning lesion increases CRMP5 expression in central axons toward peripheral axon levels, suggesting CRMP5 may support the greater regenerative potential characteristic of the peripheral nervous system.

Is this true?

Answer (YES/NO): NO